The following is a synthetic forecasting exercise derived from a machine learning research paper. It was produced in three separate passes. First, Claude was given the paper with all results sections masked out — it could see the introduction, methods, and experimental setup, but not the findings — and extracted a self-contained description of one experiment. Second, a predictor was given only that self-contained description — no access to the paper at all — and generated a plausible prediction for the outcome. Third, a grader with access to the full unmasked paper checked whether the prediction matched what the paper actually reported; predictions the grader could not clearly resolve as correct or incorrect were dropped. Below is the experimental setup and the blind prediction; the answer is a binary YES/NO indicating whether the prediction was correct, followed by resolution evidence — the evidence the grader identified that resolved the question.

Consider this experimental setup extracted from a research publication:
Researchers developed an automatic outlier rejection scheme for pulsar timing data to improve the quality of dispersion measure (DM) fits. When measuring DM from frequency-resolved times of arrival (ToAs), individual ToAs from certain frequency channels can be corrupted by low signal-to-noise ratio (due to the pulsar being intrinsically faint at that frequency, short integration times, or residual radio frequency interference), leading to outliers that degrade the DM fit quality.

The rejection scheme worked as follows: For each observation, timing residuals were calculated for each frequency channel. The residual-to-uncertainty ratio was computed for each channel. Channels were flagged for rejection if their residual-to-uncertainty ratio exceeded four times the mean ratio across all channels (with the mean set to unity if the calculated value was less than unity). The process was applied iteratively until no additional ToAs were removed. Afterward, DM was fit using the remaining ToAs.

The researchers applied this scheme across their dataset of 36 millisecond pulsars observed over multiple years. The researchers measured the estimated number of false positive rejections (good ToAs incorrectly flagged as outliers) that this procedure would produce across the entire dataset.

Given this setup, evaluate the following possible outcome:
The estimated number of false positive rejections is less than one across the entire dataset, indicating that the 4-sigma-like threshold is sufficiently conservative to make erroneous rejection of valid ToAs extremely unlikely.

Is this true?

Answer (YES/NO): NO